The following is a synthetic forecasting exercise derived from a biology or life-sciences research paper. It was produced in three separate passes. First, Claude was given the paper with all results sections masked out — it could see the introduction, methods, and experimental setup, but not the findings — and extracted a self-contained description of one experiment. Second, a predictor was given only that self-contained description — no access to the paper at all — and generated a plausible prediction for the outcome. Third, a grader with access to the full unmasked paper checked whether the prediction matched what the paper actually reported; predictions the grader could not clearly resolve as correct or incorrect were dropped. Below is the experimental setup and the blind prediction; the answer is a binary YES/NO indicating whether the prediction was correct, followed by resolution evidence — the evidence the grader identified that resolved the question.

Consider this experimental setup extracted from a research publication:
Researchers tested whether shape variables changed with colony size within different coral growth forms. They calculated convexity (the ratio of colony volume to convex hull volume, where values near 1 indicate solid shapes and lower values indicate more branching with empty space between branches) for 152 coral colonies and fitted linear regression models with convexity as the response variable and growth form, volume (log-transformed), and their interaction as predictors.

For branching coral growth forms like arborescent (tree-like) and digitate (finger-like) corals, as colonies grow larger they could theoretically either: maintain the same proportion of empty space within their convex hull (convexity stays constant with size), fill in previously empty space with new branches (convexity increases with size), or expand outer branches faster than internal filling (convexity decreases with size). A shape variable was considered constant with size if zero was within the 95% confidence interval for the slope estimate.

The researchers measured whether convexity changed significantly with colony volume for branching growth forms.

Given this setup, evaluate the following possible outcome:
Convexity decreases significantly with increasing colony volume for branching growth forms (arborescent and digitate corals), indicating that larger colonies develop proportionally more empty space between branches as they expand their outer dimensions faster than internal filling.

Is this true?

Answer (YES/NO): NO